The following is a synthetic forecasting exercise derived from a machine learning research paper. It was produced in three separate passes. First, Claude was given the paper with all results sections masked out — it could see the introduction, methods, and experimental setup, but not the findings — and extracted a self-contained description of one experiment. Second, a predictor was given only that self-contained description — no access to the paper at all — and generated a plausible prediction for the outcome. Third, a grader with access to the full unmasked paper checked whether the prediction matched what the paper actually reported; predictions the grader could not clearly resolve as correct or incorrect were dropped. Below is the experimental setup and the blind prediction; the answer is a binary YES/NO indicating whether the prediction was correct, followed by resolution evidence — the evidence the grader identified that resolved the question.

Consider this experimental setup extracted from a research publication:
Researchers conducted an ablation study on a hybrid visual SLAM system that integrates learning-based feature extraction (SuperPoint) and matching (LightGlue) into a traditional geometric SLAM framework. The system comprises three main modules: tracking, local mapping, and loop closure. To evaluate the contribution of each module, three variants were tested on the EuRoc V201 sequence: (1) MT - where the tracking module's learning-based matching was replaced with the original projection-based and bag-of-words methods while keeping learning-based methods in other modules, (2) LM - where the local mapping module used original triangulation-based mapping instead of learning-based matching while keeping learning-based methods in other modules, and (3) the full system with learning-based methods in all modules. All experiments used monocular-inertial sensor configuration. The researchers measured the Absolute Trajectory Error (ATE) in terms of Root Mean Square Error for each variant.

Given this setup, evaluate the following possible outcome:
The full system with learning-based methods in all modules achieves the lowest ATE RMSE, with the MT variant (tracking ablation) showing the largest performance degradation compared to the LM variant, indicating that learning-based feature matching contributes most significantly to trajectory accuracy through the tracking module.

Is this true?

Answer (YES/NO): NO